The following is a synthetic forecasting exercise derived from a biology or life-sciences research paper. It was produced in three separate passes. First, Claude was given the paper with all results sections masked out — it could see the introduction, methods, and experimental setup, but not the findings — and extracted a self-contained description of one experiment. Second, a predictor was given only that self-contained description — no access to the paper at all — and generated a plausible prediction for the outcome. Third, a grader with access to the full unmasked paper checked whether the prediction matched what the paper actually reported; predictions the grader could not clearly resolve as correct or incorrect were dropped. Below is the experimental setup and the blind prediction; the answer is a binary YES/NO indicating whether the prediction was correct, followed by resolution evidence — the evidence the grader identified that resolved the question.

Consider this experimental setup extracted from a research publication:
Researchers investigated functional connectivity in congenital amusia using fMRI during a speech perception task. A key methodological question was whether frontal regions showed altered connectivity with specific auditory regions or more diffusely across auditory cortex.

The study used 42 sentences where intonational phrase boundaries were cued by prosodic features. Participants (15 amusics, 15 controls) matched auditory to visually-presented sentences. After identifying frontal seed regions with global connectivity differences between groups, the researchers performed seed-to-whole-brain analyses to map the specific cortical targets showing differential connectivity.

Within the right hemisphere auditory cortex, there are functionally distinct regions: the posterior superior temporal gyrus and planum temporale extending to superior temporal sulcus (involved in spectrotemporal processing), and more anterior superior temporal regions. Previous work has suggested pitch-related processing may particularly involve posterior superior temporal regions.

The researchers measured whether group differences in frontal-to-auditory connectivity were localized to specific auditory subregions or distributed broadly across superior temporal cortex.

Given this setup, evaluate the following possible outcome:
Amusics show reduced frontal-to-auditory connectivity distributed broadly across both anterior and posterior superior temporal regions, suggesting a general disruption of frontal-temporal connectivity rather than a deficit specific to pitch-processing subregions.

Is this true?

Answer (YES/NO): NO